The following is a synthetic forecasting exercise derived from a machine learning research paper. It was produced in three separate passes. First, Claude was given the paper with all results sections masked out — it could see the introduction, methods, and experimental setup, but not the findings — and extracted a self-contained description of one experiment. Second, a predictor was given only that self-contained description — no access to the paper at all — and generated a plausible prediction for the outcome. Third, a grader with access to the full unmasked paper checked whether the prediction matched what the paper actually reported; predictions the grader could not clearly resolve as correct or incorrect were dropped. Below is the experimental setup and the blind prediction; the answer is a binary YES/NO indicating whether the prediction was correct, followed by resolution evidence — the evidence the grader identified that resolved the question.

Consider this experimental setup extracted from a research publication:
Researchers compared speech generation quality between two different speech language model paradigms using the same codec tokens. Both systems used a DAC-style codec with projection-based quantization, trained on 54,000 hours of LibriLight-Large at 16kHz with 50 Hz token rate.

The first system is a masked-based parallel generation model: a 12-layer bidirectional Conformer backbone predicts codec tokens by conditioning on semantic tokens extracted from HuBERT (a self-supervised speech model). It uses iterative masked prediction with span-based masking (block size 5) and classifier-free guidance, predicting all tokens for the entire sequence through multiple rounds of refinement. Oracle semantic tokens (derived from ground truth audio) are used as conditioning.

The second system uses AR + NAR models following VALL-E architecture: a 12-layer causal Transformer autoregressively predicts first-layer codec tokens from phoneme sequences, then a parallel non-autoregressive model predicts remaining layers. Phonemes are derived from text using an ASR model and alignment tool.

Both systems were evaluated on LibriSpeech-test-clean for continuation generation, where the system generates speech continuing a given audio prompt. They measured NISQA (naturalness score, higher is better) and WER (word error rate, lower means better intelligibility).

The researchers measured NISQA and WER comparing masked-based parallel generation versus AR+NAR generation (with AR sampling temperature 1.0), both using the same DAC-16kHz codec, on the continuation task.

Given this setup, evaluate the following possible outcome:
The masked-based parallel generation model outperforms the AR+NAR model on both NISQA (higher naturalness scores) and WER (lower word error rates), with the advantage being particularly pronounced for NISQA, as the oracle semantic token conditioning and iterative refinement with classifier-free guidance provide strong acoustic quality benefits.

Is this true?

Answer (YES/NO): NO